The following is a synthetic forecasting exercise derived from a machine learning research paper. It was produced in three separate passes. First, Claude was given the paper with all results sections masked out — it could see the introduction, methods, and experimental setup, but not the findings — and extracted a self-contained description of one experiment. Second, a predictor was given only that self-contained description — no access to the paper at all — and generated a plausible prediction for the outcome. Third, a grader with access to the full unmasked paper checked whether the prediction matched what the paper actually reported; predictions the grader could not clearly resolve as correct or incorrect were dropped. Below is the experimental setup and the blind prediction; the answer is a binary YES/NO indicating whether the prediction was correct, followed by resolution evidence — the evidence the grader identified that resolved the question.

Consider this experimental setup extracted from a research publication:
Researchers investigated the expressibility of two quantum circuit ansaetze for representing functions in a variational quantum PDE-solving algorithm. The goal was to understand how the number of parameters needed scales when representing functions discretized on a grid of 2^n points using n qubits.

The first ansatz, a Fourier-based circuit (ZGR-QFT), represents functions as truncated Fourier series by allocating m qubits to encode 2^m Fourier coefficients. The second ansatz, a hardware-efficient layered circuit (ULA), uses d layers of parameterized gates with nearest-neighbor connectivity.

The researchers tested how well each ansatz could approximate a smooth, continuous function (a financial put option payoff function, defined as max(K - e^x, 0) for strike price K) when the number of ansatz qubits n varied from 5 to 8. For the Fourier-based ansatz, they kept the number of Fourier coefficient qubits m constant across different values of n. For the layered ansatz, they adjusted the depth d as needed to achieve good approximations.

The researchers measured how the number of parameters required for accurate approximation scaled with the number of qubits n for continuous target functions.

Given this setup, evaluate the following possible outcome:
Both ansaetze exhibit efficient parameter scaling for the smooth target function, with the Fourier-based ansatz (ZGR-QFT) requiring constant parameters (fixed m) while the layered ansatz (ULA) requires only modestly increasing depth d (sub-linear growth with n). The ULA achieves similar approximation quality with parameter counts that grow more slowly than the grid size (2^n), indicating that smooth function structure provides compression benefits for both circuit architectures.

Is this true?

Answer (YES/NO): NO